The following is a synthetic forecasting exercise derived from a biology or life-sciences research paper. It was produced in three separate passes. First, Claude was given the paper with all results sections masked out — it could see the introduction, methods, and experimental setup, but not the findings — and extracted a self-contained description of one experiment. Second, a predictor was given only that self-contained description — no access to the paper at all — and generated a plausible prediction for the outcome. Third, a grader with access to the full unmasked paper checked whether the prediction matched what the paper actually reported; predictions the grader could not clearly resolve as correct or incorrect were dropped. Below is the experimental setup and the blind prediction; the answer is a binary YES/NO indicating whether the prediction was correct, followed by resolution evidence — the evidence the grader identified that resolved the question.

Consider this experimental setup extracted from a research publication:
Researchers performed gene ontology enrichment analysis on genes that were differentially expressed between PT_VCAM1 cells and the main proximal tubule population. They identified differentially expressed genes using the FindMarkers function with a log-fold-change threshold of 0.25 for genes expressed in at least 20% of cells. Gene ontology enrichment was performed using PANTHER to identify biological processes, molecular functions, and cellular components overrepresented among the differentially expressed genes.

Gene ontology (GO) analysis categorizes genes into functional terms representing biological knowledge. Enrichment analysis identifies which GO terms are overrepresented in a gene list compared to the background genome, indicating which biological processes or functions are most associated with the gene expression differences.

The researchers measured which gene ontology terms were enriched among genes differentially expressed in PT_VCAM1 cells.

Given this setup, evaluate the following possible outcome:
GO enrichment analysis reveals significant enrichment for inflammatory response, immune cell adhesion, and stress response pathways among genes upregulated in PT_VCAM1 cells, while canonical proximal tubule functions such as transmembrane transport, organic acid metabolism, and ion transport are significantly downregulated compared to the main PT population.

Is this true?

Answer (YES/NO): NO